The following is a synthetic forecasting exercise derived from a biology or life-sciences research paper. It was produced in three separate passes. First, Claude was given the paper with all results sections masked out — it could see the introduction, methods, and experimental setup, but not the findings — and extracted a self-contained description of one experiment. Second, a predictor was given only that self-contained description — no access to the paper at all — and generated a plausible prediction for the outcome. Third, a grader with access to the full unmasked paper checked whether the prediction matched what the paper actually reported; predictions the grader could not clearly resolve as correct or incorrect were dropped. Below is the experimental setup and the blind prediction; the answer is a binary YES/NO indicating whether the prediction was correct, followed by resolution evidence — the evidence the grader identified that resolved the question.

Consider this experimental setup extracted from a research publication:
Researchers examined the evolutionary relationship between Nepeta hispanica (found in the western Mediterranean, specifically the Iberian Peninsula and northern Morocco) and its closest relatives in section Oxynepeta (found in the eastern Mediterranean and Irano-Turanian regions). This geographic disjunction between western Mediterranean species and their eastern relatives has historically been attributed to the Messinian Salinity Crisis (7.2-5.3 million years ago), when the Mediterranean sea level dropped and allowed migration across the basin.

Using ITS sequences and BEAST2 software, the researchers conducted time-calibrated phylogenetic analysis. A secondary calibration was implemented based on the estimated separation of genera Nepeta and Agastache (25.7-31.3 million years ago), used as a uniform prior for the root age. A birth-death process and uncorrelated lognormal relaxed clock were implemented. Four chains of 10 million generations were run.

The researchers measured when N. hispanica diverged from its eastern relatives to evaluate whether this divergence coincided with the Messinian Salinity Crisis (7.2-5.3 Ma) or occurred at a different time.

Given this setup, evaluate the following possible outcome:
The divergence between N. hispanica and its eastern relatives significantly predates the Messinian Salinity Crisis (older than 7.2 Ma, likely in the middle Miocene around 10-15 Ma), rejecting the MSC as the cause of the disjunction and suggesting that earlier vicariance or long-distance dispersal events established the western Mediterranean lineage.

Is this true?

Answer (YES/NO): NO